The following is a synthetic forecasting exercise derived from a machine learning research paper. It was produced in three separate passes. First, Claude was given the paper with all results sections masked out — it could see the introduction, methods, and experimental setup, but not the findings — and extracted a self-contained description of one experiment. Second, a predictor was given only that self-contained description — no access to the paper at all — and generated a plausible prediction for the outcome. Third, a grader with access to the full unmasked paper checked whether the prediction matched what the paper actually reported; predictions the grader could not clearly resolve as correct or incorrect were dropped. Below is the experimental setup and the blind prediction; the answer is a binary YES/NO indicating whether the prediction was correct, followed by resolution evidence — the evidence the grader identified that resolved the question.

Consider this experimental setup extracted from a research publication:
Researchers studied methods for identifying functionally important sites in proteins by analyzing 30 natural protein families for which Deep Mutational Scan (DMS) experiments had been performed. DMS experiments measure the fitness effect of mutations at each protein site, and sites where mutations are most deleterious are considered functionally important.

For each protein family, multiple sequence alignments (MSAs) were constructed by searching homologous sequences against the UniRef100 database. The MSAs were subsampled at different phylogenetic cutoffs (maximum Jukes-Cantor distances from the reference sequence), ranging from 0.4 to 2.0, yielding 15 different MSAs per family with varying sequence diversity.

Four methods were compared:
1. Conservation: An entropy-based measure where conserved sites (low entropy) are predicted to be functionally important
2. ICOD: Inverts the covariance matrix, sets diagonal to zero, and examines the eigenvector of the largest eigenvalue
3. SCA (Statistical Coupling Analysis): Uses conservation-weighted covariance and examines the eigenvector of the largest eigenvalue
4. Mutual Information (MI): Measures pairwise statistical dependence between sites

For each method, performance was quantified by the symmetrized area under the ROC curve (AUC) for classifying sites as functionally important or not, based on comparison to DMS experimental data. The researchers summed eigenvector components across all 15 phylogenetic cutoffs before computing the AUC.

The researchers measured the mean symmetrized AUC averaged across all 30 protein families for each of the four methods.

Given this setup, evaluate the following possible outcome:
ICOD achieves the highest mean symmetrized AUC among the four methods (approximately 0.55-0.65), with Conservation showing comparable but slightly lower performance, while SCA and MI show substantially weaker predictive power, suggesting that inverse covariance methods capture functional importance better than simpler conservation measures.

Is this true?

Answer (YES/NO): NO